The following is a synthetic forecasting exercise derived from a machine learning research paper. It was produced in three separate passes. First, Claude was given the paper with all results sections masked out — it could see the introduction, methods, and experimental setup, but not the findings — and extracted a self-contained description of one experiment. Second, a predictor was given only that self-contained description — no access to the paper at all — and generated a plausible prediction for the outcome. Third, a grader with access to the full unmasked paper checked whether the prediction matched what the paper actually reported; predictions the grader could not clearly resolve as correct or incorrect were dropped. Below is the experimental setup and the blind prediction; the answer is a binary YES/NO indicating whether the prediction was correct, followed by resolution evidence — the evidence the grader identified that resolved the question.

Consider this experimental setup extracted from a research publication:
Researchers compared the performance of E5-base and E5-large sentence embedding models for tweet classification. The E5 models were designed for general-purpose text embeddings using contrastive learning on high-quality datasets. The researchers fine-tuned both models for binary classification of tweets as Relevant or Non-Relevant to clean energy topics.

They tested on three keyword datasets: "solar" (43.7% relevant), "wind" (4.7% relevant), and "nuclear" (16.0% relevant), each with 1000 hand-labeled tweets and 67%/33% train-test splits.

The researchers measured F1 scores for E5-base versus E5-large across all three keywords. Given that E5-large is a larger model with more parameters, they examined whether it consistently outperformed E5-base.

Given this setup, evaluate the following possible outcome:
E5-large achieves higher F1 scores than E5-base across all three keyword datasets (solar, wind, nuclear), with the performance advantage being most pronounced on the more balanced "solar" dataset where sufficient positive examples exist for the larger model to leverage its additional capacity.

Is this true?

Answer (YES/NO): NO